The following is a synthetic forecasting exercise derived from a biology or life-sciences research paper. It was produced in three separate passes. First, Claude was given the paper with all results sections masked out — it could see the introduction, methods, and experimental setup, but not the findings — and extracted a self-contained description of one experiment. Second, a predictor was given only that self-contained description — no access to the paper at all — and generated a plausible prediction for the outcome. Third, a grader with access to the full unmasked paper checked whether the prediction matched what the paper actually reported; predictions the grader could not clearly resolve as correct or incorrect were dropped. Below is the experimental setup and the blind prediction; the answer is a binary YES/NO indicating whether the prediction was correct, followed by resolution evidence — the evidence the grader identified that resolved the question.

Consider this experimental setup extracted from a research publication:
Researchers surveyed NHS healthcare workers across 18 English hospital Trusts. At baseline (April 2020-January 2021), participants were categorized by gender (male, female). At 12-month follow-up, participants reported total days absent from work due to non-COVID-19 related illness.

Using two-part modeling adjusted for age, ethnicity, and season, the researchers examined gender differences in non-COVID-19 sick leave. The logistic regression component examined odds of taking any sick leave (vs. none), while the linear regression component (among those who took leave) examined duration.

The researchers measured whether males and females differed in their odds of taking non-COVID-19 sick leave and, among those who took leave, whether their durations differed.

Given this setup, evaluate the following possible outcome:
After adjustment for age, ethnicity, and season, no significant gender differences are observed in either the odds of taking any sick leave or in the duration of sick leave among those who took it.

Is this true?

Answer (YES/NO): NO